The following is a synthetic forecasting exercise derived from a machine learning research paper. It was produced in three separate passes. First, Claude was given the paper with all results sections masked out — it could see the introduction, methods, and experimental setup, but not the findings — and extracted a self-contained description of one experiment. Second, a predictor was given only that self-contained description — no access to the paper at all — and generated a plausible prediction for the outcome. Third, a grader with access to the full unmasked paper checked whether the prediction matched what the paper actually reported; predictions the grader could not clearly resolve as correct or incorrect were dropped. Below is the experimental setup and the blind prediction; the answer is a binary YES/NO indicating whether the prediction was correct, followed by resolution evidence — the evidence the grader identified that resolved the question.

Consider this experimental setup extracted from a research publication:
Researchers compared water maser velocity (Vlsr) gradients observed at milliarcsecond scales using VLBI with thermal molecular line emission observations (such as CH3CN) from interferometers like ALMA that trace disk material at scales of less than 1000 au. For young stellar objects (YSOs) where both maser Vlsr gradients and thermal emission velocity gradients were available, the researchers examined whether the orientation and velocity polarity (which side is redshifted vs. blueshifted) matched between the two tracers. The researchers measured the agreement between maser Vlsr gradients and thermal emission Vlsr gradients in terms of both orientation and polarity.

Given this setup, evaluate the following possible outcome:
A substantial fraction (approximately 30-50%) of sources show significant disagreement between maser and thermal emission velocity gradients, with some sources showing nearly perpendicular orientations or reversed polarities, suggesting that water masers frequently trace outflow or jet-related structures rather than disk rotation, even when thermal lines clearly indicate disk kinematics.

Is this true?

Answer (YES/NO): NO